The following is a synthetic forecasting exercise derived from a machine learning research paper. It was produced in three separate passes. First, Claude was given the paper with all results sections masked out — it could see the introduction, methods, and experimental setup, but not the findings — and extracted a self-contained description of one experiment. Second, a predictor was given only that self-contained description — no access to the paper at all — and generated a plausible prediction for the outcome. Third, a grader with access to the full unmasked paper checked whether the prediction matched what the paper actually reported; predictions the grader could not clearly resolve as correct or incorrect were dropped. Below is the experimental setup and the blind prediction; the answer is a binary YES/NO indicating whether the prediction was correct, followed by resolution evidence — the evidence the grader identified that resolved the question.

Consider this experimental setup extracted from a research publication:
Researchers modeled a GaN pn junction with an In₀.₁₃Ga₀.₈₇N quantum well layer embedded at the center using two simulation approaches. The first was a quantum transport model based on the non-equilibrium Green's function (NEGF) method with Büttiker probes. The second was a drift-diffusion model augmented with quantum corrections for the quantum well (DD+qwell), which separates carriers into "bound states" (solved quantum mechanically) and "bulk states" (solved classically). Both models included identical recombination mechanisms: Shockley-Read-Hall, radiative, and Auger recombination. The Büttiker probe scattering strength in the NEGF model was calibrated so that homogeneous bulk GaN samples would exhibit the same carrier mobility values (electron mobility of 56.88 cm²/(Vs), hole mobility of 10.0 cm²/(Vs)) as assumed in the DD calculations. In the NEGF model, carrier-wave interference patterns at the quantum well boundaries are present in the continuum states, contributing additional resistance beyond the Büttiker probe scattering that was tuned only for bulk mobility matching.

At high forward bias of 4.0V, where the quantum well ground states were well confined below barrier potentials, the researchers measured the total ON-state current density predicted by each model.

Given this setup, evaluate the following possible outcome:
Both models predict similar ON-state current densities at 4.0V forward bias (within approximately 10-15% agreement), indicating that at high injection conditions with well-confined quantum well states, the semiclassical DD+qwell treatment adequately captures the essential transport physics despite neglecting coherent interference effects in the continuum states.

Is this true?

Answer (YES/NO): NO